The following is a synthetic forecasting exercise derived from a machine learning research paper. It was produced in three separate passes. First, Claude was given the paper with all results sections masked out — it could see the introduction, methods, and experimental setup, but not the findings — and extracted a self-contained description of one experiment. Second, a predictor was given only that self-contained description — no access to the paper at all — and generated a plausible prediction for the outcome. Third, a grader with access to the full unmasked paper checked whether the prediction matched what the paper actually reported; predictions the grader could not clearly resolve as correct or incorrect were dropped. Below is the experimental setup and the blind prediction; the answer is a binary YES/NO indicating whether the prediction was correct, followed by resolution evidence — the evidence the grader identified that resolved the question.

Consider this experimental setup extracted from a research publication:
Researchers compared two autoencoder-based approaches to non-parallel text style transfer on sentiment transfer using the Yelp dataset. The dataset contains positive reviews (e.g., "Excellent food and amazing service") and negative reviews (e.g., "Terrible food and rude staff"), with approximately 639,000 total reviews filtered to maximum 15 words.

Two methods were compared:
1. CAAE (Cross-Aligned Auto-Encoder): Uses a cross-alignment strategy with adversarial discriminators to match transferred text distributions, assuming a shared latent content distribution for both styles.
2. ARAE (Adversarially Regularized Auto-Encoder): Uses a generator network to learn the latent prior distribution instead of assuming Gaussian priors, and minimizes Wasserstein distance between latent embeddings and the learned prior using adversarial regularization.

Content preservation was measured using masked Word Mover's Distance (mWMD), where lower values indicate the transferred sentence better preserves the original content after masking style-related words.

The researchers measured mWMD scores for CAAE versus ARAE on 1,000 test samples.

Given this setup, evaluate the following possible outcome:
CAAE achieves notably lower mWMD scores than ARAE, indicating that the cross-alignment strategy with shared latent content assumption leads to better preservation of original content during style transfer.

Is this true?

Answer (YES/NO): YES